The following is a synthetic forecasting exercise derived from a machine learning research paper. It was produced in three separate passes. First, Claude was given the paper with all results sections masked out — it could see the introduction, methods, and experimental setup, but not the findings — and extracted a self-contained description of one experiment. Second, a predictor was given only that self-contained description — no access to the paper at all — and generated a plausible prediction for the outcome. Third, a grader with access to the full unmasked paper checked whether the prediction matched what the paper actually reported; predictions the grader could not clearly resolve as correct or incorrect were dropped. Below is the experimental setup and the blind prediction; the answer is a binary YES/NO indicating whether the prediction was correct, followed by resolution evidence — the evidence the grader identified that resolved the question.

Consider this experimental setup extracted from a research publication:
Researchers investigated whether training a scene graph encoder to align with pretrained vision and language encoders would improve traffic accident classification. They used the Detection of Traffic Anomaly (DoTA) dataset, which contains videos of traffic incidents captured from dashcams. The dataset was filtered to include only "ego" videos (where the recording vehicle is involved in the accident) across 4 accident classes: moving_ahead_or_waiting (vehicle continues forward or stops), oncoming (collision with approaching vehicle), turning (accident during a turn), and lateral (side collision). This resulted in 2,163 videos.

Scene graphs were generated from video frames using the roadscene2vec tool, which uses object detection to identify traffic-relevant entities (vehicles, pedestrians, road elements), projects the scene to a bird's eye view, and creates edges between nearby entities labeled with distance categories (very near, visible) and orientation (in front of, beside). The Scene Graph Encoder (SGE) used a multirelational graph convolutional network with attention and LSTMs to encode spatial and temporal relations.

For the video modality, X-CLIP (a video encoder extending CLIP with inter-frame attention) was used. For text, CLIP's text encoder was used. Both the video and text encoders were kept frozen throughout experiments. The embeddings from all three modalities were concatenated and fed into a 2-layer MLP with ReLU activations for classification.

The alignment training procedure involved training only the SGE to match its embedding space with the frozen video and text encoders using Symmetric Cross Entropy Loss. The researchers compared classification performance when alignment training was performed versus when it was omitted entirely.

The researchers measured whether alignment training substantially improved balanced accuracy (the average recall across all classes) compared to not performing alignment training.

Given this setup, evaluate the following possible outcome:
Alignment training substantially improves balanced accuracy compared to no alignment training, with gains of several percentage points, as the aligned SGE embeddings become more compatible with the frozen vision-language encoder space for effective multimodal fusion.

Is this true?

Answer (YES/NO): NO